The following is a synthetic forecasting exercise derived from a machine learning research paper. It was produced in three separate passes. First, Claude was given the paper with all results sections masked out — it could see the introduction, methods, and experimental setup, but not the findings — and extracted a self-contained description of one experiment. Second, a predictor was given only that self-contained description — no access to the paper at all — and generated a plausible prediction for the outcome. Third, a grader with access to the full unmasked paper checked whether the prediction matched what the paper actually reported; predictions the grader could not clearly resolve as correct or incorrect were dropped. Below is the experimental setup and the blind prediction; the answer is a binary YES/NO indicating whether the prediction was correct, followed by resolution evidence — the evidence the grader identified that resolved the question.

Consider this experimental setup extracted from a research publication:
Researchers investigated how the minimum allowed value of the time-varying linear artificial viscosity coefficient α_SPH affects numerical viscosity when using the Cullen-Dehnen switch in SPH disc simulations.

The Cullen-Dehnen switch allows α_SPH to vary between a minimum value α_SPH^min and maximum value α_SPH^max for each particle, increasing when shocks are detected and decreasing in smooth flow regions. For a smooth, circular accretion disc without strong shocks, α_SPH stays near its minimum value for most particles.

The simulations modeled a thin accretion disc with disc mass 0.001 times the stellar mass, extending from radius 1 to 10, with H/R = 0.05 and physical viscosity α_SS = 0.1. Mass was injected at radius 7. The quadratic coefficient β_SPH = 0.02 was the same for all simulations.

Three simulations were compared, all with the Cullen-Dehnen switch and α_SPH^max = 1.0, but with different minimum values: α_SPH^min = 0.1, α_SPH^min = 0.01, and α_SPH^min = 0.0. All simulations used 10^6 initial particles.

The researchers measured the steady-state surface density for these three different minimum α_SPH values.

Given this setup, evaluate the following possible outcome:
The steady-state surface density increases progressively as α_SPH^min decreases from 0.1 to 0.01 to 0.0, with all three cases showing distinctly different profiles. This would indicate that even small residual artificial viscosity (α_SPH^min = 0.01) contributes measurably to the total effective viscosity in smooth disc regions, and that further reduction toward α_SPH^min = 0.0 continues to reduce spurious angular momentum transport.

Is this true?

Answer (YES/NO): NO